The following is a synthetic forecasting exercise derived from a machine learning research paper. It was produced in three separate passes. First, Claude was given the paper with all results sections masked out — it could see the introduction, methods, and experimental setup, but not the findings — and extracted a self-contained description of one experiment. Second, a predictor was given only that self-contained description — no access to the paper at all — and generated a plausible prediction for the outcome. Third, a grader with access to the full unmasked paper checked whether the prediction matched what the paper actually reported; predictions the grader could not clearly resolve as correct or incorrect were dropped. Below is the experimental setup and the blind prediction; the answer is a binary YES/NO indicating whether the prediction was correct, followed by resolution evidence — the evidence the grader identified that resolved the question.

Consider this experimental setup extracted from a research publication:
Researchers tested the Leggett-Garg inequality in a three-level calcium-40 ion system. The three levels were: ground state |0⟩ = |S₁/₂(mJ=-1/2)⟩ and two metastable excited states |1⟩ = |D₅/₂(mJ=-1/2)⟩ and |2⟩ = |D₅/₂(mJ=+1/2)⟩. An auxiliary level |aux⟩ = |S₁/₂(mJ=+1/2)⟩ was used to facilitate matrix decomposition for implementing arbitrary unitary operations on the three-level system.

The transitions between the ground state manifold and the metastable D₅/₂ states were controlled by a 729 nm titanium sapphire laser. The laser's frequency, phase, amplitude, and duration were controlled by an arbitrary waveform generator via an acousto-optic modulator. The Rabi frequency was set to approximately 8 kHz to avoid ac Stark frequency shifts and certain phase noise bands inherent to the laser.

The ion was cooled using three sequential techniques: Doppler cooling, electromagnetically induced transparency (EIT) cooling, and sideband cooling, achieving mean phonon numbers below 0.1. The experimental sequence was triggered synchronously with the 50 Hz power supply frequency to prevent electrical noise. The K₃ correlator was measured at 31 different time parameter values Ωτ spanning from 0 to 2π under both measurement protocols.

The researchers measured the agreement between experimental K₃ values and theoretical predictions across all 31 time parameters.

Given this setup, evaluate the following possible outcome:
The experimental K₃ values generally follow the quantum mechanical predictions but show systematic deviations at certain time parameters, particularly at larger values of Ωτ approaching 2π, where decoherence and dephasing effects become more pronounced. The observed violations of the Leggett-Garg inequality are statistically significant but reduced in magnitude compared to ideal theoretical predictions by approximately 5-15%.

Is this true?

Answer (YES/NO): NO